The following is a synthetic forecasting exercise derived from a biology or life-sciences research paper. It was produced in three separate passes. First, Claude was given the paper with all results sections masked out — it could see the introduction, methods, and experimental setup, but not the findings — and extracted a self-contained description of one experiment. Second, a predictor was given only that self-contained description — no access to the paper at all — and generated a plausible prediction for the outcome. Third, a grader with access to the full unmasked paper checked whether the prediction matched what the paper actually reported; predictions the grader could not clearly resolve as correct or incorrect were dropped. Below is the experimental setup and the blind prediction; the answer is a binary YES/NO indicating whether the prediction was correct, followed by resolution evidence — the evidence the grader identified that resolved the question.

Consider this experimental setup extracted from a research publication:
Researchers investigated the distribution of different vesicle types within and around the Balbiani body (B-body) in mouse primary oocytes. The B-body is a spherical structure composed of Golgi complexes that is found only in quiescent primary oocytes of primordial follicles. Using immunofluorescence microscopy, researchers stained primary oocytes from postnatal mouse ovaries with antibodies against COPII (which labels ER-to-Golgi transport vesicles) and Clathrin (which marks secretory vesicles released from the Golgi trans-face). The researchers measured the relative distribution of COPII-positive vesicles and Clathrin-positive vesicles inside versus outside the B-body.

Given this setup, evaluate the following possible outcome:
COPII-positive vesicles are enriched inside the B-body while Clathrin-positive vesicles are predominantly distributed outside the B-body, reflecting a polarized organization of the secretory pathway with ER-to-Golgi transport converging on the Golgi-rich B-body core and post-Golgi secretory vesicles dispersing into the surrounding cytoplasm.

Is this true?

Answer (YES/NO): NO